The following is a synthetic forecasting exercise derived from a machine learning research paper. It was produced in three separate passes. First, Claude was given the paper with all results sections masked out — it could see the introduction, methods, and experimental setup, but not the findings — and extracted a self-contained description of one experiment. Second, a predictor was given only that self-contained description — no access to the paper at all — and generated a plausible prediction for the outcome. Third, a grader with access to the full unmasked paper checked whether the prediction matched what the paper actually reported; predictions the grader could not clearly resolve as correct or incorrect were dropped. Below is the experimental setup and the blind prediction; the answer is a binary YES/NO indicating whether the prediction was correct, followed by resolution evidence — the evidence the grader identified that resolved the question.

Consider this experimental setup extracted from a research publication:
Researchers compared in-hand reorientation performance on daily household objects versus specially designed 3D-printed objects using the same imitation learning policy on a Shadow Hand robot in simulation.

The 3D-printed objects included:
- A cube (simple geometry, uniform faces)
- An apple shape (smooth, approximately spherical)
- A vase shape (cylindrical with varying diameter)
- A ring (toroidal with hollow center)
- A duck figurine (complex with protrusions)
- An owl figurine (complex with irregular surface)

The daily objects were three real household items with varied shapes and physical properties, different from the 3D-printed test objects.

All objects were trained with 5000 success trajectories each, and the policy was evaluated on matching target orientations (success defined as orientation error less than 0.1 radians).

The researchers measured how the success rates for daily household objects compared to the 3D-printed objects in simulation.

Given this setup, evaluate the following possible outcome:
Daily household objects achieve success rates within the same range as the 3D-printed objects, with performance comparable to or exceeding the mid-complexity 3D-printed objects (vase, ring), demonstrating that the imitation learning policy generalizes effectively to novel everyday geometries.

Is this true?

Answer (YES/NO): NO